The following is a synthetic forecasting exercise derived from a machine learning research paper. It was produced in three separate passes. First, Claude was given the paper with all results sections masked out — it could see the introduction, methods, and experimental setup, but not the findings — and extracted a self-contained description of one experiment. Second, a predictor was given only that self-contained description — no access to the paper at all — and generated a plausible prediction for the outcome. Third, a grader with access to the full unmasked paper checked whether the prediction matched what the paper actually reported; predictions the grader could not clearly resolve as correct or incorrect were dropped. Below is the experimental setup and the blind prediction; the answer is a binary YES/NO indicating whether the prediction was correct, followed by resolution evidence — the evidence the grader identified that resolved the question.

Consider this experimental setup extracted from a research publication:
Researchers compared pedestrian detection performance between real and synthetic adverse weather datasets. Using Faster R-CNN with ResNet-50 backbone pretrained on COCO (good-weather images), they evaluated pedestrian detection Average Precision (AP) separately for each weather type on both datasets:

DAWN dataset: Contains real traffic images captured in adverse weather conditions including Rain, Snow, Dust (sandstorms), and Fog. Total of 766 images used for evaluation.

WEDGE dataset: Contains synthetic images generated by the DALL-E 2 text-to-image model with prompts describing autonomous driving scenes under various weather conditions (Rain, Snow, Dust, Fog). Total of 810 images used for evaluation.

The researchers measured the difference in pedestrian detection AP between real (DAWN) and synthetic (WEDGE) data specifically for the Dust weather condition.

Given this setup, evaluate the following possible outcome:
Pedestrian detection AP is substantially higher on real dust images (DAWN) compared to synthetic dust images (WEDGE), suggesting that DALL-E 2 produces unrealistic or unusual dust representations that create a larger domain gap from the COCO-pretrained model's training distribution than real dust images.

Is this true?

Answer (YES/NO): NO